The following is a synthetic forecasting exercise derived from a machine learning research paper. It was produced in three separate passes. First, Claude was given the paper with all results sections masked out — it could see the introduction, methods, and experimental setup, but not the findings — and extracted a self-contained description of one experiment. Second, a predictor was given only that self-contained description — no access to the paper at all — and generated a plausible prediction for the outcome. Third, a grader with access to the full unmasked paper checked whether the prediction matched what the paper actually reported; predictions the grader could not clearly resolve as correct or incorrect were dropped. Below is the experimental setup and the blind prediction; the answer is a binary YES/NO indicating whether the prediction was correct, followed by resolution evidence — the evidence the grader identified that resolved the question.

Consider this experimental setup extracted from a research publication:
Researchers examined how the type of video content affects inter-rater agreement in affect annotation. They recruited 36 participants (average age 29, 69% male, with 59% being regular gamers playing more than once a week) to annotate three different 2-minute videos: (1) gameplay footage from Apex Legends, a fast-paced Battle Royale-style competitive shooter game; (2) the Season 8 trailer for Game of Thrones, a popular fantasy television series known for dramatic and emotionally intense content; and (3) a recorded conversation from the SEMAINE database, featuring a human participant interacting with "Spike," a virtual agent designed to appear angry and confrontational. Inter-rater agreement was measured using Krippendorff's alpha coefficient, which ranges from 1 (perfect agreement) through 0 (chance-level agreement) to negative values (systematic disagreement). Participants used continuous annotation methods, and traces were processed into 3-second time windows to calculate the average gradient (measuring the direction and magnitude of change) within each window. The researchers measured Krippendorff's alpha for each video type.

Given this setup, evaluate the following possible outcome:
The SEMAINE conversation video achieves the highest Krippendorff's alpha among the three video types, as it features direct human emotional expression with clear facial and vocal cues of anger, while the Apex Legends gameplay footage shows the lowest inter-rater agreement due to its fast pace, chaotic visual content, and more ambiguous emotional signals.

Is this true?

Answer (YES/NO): NO